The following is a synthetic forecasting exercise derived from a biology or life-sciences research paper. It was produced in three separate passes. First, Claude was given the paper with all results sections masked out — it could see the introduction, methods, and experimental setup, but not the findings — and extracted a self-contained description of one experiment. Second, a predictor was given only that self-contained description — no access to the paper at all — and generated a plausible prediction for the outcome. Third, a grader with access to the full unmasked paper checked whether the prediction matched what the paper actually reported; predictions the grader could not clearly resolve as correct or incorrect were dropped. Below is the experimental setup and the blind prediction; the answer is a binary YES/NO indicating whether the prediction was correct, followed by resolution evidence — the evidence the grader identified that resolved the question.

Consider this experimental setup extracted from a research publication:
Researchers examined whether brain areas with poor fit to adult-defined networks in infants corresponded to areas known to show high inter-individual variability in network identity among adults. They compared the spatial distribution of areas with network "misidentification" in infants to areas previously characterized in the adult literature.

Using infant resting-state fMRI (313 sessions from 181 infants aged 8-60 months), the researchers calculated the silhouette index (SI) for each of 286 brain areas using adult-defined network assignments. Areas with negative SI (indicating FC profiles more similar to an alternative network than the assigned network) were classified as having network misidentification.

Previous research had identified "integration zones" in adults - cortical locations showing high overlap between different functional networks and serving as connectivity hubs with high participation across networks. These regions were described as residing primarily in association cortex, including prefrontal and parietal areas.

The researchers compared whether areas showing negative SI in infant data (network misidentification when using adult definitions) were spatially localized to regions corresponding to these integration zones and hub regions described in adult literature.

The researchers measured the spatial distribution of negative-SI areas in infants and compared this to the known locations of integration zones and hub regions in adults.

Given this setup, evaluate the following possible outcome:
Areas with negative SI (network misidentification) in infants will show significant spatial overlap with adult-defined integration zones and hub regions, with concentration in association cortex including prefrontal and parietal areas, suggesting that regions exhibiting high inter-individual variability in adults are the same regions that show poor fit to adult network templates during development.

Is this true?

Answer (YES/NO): YES